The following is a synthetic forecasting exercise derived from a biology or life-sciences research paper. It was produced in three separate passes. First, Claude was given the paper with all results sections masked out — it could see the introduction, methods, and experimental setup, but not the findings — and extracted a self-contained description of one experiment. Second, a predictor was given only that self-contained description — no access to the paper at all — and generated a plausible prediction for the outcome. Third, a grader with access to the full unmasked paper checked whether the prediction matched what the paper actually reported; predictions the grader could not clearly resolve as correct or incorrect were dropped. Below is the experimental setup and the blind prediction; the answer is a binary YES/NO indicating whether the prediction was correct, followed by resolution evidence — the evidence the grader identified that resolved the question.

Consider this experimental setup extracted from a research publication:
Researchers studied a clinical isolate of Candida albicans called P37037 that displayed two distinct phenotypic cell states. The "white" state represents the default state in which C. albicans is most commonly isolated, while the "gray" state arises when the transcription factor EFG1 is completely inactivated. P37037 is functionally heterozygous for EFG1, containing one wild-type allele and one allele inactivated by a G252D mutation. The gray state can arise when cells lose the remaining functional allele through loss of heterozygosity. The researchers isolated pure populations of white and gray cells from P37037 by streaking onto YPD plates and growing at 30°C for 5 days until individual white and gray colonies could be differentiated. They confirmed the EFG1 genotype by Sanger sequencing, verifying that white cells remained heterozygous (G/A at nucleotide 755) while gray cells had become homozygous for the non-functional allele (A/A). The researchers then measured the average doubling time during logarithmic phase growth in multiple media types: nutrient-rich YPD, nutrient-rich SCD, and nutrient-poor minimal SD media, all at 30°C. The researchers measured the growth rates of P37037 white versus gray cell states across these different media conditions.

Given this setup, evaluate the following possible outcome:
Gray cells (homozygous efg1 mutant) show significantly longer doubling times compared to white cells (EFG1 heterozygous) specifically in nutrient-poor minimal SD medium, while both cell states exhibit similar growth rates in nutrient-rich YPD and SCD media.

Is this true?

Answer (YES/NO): NO